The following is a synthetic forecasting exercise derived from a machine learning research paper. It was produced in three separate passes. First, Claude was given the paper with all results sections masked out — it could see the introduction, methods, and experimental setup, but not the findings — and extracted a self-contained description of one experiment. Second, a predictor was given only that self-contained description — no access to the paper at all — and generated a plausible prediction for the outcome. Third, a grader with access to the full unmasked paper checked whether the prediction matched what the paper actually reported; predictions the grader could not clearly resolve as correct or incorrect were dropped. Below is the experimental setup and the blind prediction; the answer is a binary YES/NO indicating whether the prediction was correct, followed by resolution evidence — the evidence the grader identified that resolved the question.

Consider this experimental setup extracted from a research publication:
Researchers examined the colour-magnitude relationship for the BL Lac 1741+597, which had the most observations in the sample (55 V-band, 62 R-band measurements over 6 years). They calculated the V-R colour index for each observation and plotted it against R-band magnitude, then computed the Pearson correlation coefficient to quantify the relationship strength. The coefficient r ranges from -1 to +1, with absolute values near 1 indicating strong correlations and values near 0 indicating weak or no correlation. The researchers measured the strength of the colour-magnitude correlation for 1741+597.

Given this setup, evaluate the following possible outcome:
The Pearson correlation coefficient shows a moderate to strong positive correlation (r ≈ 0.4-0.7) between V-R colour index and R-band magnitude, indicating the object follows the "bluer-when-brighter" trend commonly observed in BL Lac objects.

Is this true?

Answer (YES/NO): NO